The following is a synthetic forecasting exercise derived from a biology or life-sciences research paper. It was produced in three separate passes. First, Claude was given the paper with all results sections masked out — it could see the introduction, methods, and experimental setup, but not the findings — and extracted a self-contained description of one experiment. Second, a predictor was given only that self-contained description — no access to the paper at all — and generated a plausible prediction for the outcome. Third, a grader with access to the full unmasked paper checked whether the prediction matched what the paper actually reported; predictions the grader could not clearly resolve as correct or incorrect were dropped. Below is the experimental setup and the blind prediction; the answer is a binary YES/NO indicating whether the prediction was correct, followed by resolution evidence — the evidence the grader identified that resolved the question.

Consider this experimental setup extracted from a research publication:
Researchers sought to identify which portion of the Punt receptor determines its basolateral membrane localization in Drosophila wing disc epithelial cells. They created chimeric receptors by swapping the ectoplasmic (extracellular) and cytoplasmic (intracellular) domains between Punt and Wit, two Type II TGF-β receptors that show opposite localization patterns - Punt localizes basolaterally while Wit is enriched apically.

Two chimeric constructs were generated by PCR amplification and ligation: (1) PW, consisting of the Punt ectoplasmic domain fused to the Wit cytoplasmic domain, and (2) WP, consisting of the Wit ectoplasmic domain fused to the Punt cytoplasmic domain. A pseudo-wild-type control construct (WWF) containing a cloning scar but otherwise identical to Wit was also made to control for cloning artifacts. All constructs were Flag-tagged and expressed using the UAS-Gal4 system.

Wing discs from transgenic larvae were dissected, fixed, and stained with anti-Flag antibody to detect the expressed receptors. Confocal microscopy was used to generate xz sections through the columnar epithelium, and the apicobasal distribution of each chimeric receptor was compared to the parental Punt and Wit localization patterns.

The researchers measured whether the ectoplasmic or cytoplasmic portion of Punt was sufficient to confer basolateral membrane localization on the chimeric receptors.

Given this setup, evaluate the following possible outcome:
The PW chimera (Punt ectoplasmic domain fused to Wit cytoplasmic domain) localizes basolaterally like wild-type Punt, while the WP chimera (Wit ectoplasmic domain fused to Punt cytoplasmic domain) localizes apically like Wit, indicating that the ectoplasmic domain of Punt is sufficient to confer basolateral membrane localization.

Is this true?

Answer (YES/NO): NO